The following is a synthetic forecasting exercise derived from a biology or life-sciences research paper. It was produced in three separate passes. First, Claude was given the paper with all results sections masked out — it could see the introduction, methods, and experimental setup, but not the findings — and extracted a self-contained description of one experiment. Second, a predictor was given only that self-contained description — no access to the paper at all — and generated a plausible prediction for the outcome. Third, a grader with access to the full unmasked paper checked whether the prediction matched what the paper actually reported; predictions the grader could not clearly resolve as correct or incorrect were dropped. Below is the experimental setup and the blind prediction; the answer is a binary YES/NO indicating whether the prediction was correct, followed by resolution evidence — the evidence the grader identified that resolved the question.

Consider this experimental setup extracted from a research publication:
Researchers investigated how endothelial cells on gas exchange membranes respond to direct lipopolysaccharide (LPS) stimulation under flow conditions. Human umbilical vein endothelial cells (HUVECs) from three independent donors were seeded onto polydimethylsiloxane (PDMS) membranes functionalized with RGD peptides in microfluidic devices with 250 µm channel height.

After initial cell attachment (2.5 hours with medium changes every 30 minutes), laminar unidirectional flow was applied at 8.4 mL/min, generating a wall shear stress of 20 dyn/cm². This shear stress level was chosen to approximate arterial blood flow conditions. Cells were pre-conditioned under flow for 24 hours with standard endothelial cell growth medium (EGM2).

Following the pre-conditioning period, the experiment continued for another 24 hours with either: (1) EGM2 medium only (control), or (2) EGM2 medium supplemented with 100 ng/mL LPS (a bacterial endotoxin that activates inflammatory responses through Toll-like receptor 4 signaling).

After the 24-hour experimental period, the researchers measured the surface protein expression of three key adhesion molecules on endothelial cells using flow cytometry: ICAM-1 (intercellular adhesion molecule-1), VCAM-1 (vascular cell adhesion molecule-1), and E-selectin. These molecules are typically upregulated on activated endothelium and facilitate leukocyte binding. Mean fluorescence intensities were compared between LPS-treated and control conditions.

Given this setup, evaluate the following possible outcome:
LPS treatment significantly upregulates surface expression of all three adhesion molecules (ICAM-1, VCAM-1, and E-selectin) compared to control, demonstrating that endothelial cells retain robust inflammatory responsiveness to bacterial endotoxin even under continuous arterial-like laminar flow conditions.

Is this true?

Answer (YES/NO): NO